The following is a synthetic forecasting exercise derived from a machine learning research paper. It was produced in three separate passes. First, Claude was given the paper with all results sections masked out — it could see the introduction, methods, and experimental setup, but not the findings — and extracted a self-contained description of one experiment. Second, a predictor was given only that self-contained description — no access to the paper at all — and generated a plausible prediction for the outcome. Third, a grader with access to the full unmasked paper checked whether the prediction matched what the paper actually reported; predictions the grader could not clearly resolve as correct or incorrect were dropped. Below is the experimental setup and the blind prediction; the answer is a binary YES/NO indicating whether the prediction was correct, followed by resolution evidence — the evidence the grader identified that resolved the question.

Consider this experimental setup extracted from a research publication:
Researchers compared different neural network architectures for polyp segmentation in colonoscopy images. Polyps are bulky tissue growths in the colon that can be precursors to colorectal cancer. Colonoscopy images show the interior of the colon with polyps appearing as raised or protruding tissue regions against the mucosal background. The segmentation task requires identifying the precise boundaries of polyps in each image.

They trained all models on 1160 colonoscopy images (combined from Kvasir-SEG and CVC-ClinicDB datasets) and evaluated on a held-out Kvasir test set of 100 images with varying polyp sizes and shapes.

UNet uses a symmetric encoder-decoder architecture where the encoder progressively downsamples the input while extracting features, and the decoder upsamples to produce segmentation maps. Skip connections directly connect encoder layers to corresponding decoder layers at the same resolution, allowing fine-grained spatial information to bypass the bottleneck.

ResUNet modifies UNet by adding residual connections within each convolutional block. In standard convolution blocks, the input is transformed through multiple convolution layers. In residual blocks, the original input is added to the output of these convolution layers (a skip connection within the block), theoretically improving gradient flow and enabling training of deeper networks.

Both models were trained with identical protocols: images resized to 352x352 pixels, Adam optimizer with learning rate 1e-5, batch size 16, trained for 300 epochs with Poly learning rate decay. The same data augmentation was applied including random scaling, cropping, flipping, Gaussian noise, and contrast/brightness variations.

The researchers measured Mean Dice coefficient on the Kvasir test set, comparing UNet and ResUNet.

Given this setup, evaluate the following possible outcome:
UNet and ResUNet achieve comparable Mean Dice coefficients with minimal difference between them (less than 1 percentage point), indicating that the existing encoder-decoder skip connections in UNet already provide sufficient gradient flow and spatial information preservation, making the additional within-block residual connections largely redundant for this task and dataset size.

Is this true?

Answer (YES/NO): NO